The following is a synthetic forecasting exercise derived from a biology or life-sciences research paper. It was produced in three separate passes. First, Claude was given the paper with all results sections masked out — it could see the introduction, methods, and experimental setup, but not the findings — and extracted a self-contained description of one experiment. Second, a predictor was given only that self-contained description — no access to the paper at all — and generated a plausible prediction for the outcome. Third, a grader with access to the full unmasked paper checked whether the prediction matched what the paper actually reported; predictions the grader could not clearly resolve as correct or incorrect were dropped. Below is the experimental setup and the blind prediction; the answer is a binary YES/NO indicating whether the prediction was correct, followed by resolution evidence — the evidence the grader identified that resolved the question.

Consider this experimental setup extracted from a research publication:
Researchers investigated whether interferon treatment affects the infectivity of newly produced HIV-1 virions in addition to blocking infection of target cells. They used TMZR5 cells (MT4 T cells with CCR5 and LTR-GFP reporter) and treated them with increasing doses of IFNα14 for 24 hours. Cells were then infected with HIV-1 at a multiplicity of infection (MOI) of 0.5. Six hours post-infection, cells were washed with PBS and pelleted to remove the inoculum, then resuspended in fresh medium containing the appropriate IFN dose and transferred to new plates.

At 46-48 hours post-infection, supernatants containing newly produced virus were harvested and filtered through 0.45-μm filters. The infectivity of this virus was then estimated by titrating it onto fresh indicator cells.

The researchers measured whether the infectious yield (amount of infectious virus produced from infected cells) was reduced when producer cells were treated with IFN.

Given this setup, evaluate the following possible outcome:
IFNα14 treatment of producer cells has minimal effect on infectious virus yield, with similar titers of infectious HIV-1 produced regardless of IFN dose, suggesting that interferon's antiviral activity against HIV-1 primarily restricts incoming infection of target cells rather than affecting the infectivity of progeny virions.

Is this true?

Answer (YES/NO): NO